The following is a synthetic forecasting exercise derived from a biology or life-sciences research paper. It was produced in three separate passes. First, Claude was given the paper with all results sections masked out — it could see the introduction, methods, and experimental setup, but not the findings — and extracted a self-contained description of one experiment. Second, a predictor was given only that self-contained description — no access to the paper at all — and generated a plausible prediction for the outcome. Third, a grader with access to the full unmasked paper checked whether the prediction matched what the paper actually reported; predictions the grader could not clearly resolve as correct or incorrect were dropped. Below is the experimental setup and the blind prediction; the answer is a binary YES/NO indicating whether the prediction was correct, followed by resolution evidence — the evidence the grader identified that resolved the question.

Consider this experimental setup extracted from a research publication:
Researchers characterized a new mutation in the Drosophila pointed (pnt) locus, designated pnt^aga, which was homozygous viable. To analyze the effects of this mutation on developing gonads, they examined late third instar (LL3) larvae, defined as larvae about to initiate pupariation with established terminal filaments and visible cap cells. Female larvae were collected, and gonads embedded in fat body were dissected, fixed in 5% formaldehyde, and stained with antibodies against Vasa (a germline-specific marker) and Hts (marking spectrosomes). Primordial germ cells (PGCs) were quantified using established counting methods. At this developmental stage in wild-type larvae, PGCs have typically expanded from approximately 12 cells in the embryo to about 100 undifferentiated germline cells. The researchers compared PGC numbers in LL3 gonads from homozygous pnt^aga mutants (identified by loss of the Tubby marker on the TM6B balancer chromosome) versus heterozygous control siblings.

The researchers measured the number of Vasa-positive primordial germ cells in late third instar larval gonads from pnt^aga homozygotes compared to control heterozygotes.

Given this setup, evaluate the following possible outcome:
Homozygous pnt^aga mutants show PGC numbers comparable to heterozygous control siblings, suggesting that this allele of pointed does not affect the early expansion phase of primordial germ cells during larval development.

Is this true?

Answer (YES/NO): NO